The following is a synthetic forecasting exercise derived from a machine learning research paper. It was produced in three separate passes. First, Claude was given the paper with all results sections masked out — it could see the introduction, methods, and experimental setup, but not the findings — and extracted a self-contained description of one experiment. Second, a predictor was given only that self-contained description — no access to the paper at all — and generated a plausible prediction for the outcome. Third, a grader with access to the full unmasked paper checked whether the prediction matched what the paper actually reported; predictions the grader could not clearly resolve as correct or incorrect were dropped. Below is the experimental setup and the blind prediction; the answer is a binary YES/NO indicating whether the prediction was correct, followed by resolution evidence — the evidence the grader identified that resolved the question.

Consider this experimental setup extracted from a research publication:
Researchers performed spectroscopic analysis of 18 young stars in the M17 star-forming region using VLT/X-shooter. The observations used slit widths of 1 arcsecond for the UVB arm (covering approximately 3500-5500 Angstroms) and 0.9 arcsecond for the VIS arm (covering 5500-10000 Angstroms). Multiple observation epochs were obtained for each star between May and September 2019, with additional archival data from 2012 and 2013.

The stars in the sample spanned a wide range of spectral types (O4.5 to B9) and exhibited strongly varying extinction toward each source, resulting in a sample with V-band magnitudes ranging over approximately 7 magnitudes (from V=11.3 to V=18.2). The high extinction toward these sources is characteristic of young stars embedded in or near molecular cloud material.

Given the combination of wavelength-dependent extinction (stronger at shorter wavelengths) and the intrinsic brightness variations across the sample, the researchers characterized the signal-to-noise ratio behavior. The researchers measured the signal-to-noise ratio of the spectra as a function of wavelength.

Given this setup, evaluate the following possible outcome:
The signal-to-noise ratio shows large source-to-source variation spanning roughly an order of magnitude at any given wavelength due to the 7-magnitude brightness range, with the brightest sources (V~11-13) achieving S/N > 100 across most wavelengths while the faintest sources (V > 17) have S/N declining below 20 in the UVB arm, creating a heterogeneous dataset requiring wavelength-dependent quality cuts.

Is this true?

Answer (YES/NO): NO